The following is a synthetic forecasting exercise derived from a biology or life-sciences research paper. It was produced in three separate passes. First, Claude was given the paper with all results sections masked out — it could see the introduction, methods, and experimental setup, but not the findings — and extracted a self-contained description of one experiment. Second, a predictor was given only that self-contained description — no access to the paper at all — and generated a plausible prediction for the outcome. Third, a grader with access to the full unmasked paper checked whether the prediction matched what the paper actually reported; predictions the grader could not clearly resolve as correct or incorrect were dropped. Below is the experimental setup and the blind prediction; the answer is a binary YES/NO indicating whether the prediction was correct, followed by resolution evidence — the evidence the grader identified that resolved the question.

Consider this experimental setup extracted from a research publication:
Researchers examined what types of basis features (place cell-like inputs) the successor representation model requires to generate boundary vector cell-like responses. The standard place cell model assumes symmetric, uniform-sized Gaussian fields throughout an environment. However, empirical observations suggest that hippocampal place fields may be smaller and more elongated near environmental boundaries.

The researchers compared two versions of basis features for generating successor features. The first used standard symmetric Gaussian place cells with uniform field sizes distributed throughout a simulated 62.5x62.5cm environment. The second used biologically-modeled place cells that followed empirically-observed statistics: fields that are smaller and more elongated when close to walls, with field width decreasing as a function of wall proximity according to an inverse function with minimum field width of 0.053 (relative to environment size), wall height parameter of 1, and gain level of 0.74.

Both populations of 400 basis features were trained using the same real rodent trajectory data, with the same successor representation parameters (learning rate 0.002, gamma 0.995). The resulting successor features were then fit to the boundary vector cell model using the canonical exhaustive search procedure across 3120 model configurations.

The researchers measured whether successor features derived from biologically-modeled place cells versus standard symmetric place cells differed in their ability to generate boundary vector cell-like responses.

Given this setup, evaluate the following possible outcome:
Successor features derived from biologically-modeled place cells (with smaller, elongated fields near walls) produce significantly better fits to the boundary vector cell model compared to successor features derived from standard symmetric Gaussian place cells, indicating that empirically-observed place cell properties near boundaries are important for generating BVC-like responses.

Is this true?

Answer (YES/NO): NO